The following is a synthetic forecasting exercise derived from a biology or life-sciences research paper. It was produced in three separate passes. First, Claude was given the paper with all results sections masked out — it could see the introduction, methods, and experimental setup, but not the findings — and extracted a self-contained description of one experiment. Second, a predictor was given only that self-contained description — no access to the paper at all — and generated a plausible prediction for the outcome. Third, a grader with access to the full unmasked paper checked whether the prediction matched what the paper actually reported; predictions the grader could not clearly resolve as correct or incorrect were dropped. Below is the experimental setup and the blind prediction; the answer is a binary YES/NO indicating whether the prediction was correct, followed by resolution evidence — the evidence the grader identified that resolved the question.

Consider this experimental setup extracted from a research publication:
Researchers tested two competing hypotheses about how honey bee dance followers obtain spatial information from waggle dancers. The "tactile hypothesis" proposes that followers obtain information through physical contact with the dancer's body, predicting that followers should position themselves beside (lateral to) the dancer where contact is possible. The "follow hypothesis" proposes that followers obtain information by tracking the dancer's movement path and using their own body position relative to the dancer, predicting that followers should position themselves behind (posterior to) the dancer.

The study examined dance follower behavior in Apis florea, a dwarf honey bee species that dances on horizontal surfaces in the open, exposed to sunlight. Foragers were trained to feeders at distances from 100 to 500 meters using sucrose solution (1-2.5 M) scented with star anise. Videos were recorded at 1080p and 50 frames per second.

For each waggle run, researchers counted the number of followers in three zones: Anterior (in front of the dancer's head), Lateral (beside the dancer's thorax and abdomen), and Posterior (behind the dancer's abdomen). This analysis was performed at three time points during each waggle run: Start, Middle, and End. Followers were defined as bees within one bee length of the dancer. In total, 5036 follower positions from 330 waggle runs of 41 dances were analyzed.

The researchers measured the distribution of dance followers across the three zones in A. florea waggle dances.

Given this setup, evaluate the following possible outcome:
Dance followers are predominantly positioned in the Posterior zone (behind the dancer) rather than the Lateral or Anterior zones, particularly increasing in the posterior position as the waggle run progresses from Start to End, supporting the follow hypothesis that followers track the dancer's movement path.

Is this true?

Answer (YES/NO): NO